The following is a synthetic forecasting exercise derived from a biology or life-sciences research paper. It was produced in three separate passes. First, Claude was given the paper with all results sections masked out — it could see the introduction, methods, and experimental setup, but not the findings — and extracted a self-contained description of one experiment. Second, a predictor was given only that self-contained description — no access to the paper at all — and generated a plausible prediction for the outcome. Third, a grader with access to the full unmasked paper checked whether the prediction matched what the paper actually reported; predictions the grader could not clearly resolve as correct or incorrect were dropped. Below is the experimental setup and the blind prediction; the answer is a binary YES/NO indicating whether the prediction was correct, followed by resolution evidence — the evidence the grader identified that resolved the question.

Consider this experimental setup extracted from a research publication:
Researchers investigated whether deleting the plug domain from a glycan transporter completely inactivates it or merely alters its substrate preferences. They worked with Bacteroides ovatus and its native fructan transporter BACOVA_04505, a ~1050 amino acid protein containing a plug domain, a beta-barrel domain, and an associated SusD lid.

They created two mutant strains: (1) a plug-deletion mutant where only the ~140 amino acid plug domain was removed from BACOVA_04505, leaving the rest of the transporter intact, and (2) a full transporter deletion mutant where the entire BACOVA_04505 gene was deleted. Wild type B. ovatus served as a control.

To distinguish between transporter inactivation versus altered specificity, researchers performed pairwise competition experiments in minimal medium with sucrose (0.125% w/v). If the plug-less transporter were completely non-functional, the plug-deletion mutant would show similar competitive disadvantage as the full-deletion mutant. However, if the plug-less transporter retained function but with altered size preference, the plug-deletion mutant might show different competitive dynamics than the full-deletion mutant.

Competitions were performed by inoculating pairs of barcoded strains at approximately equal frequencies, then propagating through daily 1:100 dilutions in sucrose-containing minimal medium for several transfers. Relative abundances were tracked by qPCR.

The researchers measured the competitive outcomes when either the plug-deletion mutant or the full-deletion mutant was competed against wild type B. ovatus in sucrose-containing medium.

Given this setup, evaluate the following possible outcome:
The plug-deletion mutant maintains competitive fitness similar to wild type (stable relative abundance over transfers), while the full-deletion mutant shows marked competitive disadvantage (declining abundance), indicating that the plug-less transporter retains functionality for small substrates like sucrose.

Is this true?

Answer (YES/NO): NO